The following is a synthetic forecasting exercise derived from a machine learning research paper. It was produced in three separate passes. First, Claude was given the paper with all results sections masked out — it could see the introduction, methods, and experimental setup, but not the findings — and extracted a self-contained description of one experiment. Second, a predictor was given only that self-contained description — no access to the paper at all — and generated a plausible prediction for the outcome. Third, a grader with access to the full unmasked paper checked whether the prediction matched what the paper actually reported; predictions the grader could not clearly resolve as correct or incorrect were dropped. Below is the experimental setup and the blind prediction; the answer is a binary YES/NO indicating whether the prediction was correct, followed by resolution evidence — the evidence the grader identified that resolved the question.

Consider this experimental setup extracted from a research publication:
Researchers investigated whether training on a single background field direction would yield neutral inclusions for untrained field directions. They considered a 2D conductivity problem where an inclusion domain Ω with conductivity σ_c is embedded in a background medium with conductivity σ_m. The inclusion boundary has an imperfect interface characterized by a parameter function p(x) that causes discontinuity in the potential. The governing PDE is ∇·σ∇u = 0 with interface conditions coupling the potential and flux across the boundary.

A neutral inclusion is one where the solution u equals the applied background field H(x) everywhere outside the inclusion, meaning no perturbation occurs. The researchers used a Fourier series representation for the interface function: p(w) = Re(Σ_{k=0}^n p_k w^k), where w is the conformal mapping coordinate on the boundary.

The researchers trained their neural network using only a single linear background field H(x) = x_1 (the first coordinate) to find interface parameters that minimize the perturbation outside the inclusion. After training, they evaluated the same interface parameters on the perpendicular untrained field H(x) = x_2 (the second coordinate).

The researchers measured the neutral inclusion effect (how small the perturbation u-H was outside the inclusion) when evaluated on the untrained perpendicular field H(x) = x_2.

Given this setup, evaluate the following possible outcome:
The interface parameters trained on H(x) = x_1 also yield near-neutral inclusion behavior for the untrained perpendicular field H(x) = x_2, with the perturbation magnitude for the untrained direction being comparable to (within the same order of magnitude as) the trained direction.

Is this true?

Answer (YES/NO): YES